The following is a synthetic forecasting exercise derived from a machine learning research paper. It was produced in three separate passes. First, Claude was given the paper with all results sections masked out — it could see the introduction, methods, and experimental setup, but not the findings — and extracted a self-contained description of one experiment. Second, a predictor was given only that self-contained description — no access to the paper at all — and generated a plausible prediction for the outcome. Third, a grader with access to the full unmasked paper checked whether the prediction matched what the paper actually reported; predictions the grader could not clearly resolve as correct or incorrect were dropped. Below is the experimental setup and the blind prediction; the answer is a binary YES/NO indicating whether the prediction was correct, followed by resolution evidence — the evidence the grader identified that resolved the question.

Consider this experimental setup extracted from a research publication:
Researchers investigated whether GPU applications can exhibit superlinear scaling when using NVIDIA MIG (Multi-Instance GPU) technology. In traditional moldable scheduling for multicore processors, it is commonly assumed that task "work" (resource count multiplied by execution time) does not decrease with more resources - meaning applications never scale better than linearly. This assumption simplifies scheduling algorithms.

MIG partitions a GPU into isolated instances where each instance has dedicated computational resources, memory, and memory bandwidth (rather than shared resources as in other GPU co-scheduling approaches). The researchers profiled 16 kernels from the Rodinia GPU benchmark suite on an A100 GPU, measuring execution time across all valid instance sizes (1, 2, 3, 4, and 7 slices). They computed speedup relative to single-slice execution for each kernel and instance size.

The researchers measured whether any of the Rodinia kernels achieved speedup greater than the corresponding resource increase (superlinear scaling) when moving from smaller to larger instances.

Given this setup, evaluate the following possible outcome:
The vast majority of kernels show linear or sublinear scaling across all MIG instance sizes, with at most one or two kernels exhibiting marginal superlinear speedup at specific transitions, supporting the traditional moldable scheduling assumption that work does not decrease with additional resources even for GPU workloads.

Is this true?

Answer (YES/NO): NO